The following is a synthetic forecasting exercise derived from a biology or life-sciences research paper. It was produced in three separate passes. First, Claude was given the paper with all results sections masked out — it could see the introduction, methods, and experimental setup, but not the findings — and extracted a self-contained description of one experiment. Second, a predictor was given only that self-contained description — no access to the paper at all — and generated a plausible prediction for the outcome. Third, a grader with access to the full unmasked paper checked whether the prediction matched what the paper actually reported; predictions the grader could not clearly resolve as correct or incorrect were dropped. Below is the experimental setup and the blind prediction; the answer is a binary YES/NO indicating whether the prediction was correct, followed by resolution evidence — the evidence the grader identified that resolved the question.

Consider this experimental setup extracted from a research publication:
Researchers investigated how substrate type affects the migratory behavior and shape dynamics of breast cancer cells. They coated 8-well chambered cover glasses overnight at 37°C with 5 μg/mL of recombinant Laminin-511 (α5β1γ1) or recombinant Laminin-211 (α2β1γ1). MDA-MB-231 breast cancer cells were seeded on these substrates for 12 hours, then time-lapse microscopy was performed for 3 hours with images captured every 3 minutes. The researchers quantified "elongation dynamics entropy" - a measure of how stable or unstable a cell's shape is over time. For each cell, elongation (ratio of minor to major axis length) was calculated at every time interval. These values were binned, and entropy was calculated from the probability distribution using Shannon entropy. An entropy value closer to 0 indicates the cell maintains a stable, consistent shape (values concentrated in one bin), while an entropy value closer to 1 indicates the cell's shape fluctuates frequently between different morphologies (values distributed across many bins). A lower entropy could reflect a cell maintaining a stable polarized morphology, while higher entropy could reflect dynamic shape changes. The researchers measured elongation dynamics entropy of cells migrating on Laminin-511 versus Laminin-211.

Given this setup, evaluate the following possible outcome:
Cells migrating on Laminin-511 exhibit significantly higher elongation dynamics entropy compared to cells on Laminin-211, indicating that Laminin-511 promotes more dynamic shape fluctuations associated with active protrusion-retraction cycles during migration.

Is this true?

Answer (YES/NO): YES